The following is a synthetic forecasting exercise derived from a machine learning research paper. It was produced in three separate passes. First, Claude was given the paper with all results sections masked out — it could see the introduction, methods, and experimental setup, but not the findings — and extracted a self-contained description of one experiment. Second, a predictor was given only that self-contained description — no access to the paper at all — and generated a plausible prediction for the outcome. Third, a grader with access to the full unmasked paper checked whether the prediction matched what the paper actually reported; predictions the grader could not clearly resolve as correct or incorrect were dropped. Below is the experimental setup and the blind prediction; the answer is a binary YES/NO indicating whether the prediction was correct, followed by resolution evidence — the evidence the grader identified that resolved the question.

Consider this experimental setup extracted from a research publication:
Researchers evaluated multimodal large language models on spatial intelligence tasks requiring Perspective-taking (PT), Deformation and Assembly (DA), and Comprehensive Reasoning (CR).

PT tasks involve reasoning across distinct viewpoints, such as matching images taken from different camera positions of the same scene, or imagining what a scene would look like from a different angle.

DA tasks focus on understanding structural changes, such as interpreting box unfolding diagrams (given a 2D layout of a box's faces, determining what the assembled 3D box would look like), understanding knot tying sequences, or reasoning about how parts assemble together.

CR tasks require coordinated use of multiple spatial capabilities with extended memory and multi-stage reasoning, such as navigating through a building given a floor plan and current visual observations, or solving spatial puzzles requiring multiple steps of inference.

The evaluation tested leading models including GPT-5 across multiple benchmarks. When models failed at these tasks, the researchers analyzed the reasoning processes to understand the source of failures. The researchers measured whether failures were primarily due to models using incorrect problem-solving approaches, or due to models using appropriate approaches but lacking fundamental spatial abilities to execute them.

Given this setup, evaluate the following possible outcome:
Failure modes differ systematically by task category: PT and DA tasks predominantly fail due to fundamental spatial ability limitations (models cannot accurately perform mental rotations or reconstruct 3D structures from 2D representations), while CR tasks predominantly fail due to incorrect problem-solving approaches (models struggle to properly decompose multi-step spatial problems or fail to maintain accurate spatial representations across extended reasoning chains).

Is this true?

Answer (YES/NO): NO